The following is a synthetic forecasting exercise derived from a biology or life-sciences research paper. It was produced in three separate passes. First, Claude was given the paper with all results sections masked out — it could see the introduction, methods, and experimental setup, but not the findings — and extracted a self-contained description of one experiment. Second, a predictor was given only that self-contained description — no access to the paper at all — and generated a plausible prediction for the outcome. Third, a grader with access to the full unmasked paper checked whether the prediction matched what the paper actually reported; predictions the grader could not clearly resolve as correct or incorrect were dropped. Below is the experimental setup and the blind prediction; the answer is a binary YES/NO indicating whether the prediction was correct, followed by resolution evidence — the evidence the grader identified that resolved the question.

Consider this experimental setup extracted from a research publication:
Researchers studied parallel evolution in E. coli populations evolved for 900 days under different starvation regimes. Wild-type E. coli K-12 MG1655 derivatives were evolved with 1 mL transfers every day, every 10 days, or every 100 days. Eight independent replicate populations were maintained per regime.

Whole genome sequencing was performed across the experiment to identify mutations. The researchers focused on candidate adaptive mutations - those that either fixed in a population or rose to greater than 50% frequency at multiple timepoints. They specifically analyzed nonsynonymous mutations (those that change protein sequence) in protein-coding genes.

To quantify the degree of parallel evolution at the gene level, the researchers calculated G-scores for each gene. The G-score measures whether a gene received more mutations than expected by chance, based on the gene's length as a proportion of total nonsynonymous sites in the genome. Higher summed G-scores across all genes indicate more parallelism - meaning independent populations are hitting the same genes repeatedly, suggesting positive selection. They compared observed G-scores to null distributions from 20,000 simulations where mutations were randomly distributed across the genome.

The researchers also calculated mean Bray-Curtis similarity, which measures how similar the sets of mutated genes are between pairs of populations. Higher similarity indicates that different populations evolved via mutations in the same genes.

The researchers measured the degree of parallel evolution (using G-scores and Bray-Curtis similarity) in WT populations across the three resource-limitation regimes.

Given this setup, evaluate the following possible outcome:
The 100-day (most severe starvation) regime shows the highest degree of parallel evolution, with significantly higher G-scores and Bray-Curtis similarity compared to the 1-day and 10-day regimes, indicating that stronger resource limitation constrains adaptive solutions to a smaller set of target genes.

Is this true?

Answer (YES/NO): NO